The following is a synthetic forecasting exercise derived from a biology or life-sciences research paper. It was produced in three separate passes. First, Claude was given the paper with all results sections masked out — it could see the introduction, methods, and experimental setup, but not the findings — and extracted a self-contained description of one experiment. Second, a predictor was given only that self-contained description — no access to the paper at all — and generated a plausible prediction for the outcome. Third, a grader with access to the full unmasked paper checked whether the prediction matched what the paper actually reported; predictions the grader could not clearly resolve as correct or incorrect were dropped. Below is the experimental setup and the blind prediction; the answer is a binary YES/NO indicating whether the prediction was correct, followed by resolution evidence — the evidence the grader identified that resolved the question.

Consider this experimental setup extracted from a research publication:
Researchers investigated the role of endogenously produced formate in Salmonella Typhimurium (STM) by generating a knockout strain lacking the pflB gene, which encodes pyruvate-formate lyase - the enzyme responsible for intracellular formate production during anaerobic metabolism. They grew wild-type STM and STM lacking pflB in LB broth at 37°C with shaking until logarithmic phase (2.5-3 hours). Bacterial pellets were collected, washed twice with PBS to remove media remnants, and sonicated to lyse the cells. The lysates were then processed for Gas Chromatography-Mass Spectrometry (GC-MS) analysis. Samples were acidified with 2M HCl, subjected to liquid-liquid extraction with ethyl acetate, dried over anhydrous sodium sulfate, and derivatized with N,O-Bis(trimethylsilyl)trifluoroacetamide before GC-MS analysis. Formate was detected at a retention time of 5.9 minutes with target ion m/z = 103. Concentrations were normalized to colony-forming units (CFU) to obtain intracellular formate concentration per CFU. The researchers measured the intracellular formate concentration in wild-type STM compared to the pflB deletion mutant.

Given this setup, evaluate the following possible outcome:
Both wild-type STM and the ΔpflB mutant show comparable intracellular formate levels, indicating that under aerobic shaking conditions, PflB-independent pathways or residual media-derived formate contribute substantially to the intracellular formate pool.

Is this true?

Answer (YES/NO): NO